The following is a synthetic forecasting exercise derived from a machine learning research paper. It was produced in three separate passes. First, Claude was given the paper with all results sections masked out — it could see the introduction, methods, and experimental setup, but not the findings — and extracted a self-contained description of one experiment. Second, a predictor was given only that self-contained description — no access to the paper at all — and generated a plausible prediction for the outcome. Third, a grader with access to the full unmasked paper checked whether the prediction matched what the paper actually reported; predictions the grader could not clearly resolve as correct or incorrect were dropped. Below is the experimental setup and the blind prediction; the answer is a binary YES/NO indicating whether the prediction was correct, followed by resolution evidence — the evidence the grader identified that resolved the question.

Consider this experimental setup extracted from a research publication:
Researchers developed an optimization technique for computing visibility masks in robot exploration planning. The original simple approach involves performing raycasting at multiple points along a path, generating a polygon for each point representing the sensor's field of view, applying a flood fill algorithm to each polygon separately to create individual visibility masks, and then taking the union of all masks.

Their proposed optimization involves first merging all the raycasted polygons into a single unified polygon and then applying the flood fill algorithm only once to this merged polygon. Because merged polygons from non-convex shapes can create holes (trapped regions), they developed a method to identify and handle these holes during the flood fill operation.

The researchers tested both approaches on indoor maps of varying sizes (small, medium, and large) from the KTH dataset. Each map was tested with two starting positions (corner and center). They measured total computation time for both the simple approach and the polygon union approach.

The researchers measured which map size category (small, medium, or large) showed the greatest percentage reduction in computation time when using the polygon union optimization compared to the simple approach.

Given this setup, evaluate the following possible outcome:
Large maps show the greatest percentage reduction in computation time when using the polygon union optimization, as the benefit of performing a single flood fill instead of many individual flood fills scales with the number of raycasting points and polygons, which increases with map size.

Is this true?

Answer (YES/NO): YES